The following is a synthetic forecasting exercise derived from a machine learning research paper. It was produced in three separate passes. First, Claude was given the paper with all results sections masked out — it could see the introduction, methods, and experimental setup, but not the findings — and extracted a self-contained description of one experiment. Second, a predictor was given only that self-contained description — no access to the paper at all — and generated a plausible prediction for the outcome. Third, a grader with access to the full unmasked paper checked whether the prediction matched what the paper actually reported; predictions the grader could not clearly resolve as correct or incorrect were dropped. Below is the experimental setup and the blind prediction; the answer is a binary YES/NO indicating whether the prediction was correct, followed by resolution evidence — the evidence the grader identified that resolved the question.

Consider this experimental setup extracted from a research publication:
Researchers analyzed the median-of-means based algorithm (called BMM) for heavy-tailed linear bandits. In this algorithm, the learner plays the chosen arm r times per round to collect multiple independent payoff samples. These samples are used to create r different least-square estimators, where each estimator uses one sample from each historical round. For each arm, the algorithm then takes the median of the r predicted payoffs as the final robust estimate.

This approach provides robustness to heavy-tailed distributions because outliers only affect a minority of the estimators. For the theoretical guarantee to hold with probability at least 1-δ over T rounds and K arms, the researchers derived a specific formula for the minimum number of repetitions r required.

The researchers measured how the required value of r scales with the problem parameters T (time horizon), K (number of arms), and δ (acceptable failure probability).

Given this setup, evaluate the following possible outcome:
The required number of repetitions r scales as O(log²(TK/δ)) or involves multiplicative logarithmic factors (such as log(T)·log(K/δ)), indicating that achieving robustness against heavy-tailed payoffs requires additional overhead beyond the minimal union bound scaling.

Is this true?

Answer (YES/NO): NO